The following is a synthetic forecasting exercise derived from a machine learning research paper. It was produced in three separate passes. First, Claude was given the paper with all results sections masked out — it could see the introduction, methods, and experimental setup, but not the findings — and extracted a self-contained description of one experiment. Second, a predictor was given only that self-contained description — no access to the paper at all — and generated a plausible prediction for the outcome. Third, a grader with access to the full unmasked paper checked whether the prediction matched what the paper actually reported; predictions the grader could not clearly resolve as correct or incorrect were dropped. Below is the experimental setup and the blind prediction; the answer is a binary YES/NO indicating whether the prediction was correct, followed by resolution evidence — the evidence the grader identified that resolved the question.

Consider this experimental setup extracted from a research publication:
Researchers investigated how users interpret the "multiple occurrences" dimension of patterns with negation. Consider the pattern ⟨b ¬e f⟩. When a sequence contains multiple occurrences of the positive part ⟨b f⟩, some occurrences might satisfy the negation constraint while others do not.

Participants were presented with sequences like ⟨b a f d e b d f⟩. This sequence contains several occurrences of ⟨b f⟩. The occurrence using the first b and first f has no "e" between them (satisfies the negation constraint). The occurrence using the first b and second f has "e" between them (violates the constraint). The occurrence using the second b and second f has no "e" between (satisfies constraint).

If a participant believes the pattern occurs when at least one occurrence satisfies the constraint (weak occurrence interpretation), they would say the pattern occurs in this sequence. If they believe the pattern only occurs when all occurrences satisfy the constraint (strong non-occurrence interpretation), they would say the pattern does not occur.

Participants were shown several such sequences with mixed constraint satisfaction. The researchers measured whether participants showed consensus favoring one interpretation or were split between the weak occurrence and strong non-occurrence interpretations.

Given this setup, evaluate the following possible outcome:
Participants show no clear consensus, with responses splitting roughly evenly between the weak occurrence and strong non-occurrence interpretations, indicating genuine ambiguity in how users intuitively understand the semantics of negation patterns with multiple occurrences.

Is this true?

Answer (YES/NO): NO